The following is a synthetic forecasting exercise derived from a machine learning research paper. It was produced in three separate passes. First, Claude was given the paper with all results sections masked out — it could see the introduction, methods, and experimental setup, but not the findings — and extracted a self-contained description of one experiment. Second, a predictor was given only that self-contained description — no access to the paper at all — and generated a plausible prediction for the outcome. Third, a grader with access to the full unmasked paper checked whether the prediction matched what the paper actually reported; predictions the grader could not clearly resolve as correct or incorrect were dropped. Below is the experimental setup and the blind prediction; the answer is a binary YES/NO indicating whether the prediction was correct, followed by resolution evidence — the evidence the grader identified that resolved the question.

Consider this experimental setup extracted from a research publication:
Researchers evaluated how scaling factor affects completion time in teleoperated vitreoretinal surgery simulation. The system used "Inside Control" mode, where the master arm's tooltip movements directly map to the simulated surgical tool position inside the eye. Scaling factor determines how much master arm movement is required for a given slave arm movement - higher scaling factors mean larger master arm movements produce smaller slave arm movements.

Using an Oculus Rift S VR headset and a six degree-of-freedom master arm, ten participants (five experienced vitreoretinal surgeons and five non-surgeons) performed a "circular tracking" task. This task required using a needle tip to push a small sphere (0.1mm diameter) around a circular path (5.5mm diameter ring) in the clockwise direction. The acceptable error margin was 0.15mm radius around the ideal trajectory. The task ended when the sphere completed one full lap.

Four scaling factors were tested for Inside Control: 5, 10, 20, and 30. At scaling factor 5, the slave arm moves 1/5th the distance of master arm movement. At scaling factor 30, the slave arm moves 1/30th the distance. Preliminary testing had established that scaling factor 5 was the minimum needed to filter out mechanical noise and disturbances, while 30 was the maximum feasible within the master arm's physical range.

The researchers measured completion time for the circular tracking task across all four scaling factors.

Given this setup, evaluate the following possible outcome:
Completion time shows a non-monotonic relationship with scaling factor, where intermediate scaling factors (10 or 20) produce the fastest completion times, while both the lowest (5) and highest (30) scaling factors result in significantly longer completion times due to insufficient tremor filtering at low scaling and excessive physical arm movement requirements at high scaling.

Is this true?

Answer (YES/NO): NO